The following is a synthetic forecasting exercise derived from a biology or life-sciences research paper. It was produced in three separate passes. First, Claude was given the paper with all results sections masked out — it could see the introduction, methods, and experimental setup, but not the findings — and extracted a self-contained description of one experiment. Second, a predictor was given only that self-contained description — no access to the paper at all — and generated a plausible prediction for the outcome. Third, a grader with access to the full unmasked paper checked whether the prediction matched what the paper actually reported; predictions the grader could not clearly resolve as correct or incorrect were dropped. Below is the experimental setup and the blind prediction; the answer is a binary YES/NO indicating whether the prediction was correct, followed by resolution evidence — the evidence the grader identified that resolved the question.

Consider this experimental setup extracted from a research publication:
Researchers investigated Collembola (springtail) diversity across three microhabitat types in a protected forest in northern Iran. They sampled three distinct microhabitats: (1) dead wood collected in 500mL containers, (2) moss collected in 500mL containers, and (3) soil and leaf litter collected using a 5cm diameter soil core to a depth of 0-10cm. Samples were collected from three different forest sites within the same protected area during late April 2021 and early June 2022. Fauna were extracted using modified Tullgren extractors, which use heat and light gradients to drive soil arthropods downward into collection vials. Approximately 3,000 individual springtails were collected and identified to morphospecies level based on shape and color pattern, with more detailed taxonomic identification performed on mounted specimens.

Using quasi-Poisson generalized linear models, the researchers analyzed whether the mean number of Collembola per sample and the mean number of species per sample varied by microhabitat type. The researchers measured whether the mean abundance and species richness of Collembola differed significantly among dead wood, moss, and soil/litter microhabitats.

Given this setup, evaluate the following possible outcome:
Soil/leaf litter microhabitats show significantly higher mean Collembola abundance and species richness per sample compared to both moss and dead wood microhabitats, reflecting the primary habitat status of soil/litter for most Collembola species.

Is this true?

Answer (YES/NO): NO